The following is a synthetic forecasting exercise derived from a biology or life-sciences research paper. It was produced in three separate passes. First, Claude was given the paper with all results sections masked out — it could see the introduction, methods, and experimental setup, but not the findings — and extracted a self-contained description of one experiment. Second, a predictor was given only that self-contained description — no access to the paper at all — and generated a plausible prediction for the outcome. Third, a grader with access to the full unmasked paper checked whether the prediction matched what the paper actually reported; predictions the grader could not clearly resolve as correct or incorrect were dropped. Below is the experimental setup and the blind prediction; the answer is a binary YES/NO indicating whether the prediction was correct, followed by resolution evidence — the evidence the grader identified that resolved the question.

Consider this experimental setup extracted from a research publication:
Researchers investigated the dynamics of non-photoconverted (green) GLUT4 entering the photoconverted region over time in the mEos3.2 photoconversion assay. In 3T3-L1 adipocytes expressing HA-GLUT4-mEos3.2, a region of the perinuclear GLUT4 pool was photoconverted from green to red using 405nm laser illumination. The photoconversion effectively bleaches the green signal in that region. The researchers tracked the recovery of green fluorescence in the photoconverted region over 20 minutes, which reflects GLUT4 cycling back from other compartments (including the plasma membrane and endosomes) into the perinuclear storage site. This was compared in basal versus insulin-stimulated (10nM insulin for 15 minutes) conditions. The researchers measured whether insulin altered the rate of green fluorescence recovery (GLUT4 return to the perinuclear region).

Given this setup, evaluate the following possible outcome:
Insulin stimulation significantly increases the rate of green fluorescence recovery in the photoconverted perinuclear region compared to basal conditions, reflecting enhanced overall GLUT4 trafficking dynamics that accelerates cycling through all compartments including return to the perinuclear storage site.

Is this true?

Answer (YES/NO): NO